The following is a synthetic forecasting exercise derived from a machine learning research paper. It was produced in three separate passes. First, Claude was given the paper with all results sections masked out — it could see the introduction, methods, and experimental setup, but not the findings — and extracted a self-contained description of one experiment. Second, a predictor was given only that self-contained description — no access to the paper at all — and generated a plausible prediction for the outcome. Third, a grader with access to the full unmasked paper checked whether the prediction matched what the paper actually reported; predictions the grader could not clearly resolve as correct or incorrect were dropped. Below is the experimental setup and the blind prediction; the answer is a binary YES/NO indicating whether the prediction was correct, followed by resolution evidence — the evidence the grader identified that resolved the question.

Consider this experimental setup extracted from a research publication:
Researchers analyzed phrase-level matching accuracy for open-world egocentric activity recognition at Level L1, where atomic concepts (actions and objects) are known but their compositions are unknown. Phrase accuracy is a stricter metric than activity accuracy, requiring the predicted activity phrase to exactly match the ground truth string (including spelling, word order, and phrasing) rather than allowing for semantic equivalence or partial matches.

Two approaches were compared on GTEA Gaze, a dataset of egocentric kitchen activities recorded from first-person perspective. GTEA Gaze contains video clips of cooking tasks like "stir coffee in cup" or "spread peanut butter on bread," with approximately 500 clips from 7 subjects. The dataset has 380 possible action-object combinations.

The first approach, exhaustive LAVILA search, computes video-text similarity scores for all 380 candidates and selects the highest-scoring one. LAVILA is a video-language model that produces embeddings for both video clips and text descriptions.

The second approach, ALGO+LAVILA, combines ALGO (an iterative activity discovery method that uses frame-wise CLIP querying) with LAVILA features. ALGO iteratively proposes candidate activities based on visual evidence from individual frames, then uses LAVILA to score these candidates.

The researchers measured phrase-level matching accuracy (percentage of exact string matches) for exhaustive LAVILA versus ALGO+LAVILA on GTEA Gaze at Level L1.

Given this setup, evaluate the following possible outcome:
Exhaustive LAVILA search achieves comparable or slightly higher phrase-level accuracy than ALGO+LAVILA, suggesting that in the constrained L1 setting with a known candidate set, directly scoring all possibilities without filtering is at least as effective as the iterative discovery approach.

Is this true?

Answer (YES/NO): NO